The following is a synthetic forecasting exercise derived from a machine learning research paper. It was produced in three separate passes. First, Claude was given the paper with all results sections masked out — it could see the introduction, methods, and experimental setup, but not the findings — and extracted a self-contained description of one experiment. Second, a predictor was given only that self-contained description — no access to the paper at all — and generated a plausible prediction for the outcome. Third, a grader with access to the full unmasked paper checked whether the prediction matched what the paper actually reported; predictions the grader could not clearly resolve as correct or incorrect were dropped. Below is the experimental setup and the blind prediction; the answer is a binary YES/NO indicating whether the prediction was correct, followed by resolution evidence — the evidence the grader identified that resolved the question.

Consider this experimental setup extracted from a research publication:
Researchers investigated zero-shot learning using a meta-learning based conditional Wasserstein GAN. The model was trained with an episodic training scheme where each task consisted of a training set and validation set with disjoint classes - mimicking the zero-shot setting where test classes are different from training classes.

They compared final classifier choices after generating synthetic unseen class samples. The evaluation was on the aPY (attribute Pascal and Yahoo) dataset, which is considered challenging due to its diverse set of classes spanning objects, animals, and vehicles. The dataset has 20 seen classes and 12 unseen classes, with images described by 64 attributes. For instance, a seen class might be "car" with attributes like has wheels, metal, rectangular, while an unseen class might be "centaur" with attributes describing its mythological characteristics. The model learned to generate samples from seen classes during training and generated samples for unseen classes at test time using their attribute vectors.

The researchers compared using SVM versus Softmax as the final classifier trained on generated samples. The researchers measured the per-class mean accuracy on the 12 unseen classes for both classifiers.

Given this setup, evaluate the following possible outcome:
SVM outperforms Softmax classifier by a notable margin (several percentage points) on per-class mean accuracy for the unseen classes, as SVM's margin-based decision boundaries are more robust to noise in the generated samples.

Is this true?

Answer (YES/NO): NO